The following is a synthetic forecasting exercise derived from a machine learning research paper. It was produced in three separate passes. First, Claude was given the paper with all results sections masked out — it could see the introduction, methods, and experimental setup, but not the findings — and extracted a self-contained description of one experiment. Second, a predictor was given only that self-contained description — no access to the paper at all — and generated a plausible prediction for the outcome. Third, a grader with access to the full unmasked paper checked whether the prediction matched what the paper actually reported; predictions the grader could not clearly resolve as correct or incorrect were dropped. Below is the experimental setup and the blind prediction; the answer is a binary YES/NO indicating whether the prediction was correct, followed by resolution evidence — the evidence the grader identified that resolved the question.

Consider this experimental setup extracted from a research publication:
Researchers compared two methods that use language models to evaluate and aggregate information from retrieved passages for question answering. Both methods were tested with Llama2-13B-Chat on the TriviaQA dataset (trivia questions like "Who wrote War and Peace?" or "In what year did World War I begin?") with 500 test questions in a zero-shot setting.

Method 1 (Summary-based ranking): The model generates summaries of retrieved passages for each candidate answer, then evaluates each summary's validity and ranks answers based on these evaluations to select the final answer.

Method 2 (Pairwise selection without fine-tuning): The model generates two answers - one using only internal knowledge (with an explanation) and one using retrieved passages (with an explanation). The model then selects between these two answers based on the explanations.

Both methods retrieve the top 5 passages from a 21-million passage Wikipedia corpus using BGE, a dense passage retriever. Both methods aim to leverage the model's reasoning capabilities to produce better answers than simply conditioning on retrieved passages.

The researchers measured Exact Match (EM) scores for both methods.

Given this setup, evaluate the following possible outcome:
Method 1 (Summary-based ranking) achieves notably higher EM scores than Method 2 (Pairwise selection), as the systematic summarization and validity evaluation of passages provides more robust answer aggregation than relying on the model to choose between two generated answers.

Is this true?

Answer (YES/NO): YES